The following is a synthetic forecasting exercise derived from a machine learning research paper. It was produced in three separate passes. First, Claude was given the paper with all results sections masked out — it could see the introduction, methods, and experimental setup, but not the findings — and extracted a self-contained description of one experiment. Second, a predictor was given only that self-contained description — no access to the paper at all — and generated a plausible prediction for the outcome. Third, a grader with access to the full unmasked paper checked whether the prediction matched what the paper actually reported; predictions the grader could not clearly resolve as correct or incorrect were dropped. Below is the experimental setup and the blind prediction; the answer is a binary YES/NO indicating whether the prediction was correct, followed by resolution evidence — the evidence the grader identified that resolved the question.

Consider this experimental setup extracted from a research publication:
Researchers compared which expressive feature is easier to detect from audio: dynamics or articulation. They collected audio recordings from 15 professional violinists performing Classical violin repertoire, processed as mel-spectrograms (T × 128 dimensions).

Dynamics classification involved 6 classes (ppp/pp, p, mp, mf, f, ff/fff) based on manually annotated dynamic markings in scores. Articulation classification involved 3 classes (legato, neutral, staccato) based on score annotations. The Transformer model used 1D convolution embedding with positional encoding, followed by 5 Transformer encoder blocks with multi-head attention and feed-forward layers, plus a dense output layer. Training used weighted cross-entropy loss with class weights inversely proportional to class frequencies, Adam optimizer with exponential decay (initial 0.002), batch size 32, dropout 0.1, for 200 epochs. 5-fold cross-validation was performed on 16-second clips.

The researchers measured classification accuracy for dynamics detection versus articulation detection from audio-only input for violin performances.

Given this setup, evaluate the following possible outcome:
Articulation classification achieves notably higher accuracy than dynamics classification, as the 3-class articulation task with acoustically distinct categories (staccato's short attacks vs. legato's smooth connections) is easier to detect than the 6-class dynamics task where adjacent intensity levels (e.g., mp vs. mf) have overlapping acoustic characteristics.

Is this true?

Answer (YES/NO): YES